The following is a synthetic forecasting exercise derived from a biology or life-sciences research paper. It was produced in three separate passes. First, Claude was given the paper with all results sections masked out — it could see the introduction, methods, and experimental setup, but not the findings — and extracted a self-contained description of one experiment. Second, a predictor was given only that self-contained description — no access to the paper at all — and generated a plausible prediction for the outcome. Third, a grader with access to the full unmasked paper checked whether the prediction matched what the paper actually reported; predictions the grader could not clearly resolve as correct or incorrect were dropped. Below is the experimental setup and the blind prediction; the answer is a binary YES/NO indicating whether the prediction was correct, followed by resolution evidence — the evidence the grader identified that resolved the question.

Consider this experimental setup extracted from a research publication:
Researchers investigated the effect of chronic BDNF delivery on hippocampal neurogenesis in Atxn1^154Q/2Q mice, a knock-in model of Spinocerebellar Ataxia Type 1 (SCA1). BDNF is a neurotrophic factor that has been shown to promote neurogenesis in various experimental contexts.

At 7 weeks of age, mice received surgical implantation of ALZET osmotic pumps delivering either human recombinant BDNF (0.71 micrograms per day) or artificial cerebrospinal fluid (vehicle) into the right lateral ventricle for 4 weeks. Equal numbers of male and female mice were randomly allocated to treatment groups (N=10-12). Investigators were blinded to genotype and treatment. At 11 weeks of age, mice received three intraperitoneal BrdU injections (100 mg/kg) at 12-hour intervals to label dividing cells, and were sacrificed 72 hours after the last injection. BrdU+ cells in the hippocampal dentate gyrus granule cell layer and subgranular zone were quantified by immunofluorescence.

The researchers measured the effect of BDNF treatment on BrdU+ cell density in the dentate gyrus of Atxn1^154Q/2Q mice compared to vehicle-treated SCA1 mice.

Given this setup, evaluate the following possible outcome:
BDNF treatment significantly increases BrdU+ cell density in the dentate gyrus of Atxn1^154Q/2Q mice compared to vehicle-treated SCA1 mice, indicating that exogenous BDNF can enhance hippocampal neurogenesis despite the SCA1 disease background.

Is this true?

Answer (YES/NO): YES